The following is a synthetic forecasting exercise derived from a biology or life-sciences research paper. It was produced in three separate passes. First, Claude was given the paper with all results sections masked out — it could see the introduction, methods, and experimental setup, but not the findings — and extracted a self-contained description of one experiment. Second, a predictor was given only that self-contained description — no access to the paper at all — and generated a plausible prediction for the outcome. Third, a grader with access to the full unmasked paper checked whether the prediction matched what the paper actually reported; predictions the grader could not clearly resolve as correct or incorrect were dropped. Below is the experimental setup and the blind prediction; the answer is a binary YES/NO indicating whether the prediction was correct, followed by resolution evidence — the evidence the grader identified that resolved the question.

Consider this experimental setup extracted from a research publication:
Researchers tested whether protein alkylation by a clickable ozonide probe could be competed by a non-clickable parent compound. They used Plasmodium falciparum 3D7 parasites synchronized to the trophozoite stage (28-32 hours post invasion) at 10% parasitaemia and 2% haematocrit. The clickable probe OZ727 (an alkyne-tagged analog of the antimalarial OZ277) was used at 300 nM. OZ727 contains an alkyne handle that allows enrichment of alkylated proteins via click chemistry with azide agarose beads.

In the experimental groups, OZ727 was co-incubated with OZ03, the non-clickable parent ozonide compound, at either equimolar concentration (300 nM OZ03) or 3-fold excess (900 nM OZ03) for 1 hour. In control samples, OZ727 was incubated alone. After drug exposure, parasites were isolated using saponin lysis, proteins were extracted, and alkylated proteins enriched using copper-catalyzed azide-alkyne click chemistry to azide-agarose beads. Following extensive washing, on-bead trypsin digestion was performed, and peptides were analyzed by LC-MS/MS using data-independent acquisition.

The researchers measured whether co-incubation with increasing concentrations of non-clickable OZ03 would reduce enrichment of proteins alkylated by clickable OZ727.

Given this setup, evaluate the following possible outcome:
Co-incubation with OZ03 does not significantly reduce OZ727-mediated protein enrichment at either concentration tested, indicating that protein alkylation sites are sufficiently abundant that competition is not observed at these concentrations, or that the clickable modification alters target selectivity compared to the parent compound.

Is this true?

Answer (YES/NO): NO